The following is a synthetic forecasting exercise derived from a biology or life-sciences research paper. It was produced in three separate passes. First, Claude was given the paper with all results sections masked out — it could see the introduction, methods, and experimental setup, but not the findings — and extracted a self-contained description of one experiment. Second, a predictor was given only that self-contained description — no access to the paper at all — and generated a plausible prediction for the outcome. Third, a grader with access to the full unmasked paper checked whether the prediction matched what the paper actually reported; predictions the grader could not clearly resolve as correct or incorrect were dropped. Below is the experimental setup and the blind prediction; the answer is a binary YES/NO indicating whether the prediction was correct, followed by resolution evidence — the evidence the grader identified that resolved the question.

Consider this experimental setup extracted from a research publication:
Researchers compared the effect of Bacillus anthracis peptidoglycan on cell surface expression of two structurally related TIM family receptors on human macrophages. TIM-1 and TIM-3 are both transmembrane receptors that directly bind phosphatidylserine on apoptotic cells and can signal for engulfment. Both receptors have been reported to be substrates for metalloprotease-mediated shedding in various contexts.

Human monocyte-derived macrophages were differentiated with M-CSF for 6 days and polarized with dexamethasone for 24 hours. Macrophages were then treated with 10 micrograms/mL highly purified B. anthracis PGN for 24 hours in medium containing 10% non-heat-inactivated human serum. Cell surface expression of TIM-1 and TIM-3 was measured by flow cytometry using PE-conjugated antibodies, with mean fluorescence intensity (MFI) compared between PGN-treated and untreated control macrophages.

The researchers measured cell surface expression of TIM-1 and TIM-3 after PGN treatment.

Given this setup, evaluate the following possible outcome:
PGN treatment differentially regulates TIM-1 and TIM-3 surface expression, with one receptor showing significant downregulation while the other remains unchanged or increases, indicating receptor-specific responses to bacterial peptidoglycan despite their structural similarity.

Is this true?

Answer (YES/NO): YES